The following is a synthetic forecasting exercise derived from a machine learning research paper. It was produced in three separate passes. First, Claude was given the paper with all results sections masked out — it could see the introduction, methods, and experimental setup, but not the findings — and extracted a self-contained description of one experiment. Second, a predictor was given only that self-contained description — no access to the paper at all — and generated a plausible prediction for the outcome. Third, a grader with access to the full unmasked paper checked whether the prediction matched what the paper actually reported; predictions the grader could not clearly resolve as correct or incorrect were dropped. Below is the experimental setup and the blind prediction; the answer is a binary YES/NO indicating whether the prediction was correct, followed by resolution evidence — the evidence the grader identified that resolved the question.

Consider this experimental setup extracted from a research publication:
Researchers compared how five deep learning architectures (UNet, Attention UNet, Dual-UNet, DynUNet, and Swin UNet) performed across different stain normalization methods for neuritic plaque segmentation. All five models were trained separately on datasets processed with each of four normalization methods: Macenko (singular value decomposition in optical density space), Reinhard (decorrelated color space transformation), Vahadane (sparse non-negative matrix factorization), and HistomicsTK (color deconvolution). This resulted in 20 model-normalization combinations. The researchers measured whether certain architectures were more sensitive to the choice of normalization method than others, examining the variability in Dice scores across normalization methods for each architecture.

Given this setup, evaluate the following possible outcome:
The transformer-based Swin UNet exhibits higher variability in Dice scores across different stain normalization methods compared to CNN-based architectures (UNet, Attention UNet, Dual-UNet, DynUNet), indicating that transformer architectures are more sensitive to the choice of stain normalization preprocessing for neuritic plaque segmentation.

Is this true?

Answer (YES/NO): NO